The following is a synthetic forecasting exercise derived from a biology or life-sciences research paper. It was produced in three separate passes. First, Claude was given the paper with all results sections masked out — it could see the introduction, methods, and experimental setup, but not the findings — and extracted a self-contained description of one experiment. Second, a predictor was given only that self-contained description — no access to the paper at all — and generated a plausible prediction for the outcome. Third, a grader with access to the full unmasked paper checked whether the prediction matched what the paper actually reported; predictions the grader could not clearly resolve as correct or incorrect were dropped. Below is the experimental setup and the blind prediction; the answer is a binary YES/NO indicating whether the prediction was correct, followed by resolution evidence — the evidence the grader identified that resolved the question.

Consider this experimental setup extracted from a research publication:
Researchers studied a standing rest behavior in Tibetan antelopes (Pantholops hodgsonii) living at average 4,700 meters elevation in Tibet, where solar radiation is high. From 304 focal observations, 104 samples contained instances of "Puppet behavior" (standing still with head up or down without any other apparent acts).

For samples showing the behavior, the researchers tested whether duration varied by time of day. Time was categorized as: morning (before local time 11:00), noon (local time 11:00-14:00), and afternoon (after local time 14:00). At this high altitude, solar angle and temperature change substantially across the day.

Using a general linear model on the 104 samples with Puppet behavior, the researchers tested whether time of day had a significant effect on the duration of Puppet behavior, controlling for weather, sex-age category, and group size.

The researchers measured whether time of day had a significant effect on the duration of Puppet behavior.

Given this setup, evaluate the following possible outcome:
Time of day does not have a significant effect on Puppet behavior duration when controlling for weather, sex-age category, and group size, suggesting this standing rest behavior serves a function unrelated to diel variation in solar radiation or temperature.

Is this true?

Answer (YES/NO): NO